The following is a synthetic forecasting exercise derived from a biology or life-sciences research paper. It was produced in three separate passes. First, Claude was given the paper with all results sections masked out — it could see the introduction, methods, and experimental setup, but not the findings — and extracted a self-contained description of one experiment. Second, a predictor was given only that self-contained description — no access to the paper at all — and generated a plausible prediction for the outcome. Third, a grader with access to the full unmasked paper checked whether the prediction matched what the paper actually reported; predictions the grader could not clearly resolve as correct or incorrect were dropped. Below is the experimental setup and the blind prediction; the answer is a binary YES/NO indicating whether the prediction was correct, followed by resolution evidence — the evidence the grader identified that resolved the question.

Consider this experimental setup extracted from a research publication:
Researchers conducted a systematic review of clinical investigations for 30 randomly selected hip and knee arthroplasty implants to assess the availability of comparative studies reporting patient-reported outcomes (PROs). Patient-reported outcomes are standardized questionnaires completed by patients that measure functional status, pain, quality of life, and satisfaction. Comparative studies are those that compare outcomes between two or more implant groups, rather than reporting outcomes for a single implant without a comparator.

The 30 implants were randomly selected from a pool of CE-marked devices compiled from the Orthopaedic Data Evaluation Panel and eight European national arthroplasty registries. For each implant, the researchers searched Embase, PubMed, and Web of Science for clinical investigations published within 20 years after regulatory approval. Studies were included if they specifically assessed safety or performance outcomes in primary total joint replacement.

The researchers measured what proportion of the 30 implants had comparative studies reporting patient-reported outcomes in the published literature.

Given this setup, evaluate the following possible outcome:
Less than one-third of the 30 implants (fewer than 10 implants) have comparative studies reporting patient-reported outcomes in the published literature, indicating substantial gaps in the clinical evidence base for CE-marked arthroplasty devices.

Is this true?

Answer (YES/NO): NO